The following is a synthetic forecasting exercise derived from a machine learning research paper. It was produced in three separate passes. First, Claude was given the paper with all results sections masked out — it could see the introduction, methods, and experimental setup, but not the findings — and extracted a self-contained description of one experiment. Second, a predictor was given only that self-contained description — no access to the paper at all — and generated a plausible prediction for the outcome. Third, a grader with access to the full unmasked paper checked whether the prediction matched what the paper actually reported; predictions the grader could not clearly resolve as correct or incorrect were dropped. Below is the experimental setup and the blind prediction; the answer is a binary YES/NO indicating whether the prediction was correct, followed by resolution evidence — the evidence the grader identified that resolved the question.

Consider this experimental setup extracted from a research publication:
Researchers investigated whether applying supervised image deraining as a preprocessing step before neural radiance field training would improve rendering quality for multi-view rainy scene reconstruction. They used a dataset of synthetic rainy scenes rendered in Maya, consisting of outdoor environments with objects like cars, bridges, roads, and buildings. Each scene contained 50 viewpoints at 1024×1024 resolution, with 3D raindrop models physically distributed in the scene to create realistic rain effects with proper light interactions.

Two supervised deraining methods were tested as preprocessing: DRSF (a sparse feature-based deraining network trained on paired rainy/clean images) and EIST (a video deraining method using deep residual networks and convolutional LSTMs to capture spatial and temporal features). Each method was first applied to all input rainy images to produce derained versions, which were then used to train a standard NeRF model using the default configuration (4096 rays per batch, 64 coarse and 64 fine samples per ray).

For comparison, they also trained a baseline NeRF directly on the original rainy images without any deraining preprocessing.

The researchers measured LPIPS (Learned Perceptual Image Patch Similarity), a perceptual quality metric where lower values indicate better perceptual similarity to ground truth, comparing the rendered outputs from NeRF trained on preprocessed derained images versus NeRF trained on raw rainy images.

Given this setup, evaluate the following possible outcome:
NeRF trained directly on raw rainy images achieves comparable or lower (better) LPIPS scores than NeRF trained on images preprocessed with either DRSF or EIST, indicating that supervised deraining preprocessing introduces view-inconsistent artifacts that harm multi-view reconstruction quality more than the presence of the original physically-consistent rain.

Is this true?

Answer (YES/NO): YES